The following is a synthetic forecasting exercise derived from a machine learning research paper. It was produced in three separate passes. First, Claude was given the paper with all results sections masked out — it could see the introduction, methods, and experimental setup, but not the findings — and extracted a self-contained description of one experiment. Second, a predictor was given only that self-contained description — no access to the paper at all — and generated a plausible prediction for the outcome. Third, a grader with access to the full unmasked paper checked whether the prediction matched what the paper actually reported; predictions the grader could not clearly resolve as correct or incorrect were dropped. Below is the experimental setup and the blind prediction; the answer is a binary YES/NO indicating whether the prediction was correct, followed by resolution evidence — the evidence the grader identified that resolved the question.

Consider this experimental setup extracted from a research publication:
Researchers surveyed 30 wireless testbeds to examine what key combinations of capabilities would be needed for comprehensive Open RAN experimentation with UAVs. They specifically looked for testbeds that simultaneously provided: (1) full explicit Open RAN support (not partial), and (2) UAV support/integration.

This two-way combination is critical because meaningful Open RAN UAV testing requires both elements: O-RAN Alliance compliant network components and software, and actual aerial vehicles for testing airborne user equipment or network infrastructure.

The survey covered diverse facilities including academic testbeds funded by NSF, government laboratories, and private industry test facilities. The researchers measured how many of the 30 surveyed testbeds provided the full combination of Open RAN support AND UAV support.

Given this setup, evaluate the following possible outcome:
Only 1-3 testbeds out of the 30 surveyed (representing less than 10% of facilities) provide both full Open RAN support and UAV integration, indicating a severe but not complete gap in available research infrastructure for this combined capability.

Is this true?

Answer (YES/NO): NO